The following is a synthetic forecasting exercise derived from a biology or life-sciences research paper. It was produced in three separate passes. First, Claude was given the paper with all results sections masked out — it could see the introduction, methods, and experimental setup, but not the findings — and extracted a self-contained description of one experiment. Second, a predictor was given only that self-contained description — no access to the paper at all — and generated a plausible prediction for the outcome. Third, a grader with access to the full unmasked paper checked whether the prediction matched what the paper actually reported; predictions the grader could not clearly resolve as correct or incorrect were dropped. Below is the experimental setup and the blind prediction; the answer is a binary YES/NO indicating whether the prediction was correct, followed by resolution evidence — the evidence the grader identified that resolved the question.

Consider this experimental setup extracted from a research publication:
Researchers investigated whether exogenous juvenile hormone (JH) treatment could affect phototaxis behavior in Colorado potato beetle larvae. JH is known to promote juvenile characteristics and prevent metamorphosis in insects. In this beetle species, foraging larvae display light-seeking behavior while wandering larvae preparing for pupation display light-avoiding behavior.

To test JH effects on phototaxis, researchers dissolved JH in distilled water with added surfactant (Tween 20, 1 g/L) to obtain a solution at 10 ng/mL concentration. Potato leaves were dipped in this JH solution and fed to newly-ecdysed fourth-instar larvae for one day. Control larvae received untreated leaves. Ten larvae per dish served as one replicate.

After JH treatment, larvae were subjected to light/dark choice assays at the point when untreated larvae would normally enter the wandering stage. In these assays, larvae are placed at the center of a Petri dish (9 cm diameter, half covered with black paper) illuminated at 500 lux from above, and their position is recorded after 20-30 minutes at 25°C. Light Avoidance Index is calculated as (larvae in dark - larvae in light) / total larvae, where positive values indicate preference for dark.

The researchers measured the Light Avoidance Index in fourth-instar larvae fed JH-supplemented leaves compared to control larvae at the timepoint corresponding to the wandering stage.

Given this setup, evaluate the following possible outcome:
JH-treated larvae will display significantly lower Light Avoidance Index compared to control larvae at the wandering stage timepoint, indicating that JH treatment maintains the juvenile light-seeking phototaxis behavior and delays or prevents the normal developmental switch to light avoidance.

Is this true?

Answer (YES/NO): YES